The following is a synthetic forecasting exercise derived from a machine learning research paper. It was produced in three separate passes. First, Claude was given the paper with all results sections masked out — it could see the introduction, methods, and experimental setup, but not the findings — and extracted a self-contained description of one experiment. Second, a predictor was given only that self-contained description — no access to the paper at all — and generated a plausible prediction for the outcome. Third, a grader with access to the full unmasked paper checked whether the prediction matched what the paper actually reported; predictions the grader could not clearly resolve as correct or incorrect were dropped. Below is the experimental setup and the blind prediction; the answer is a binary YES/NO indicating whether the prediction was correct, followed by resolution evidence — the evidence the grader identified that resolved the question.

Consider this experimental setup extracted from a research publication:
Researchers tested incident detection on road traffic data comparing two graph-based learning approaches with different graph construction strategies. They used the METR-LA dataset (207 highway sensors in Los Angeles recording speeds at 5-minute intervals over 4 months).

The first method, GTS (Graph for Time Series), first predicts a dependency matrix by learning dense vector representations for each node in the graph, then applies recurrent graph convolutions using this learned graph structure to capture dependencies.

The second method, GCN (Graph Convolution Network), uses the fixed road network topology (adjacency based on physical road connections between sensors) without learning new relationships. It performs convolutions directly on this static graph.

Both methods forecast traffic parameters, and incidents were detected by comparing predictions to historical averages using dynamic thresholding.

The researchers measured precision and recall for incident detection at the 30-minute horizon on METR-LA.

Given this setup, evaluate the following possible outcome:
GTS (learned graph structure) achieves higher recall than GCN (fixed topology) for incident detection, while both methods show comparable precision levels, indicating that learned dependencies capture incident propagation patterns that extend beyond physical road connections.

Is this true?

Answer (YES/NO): NO